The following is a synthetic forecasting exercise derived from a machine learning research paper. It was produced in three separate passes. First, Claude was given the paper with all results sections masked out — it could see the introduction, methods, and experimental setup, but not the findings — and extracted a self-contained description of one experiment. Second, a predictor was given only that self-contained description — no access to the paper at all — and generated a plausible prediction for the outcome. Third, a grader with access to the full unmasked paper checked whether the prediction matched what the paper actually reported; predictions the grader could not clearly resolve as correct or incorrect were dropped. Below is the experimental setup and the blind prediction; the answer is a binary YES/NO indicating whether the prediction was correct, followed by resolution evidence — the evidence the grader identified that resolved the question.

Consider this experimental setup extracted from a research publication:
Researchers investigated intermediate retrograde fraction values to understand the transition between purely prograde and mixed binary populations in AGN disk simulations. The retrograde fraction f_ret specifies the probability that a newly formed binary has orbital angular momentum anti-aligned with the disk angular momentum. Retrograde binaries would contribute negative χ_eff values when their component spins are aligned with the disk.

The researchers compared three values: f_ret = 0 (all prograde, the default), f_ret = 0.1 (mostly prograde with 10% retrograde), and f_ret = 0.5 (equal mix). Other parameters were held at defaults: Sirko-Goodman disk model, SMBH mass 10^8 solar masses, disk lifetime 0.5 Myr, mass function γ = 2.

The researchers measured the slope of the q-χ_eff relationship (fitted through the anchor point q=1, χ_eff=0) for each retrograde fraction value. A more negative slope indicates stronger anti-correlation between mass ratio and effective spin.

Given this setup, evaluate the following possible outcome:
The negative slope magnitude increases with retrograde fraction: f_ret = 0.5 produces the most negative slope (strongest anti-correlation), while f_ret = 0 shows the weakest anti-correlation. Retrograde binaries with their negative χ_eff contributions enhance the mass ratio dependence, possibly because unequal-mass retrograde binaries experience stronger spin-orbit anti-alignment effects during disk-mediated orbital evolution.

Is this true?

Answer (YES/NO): NO